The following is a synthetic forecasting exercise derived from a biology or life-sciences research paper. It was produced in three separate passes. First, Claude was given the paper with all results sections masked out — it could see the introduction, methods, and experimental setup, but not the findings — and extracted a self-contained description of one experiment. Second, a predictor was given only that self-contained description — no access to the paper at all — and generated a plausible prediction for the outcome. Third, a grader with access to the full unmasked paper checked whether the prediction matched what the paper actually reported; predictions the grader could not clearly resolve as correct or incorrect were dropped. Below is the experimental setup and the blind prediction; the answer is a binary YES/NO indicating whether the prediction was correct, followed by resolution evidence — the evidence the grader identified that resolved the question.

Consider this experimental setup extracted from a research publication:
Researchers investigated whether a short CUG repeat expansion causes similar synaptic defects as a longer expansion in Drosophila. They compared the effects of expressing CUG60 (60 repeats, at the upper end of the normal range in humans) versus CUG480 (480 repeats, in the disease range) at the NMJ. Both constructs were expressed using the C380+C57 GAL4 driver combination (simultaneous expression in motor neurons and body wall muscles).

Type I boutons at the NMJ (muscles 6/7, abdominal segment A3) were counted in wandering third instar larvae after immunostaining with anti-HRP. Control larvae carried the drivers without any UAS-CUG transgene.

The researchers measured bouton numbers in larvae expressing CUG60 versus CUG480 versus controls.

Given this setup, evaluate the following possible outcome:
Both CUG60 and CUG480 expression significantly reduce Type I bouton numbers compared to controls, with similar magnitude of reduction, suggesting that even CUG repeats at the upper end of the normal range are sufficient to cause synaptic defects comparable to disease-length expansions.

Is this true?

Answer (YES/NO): NO